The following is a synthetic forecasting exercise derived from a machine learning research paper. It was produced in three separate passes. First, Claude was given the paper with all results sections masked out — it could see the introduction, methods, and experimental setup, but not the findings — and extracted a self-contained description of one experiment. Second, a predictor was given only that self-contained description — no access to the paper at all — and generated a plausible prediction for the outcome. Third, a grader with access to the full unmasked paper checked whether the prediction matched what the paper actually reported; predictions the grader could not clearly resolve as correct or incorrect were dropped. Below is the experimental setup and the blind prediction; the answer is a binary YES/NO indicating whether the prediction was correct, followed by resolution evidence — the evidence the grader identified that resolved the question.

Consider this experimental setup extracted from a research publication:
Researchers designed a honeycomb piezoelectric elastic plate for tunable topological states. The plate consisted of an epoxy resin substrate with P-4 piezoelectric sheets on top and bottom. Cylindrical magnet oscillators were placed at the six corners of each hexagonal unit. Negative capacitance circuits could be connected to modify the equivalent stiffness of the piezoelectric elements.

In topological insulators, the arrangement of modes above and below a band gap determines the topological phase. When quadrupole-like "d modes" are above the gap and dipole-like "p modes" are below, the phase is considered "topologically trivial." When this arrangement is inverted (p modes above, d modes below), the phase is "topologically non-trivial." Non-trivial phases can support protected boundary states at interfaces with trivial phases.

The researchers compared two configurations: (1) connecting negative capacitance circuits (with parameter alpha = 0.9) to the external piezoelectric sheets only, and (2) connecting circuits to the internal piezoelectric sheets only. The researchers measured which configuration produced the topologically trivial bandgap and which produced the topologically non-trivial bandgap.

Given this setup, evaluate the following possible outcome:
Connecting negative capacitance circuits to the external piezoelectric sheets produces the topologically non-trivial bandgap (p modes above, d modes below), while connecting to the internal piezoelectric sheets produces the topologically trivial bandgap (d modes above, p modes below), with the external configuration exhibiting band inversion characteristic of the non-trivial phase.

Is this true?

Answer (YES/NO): NO